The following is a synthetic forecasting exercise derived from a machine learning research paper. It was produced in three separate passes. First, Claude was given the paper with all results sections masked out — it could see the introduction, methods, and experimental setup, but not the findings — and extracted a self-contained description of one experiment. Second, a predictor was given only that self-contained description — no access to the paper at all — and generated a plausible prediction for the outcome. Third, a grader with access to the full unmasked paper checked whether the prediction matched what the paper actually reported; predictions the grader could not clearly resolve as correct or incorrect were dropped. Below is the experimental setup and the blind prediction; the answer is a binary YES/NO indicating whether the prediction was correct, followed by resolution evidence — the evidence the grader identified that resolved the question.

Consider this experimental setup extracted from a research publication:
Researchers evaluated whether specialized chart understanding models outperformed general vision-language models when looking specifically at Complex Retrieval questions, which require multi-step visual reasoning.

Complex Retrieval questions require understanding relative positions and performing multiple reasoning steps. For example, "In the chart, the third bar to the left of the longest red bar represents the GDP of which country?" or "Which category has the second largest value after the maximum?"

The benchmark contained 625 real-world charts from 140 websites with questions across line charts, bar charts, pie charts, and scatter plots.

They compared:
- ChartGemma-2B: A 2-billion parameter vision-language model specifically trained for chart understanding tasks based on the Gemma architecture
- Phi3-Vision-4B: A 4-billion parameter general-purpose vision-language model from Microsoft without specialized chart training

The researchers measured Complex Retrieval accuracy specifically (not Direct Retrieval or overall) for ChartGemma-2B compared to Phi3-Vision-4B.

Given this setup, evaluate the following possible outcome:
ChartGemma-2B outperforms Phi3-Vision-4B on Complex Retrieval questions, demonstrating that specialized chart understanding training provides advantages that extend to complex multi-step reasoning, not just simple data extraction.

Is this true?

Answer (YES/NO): YES